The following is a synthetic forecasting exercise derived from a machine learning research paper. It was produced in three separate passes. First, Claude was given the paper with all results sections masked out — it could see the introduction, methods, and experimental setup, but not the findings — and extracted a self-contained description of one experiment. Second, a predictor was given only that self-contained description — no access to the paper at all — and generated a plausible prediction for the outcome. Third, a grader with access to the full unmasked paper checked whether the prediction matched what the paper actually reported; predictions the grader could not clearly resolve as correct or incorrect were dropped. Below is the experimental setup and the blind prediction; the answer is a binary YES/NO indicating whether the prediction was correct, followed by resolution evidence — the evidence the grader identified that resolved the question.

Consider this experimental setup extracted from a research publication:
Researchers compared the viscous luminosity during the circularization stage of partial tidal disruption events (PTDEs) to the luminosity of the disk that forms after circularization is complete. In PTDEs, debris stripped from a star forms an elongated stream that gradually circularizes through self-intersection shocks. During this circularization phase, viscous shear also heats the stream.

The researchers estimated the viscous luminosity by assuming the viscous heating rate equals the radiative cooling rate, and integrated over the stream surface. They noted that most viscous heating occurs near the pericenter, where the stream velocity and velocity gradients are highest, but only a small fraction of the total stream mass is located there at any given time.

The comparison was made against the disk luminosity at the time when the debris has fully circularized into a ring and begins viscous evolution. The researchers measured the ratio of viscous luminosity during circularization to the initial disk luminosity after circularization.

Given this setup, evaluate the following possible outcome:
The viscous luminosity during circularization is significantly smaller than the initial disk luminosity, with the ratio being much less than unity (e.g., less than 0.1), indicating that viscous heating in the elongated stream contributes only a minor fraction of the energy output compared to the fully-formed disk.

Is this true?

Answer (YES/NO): YES